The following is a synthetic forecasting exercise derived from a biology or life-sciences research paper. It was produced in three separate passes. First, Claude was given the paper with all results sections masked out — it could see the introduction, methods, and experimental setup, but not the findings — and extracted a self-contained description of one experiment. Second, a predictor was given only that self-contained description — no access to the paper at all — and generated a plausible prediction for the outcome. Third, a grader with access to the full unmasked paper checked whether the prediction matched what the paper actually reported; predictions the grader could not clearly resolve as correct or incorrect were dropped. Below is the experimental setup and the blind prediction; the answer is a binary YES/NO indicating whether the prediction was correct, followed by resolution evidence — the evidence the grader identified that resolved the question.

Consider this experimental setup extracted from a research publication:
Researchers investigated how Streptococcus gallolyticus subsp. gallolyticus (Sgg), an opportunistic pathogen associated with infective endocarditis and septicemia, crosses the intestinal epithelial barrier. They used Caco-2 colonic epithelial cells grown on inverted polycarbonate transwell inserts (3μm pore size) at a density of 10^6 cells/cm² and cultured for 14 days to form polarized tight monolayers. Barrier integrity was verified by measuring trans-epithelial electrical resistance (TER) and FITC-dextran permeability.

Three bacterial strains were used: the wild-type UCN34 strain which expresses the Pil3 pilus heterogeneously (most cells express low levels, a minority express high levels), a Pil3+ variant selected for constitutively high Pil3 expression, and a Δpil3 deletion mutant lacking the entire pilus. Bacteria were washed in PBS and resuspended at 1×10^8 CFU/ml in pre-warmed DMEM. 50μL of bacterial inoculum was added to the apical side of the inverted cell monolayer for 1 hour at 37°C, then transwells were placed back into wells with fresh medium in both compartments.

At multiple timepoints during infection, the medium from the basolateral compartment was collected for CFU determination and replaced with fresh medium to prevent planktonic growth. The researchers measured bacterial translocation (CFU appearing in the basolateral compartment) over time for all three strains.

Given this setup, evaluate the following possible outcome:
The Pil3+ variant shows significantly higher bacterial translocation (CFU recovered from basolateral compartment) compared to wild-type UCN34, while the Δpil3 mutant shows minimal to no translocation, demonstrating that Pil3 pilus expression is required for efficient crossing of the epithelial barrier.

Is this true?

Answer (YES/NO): NO